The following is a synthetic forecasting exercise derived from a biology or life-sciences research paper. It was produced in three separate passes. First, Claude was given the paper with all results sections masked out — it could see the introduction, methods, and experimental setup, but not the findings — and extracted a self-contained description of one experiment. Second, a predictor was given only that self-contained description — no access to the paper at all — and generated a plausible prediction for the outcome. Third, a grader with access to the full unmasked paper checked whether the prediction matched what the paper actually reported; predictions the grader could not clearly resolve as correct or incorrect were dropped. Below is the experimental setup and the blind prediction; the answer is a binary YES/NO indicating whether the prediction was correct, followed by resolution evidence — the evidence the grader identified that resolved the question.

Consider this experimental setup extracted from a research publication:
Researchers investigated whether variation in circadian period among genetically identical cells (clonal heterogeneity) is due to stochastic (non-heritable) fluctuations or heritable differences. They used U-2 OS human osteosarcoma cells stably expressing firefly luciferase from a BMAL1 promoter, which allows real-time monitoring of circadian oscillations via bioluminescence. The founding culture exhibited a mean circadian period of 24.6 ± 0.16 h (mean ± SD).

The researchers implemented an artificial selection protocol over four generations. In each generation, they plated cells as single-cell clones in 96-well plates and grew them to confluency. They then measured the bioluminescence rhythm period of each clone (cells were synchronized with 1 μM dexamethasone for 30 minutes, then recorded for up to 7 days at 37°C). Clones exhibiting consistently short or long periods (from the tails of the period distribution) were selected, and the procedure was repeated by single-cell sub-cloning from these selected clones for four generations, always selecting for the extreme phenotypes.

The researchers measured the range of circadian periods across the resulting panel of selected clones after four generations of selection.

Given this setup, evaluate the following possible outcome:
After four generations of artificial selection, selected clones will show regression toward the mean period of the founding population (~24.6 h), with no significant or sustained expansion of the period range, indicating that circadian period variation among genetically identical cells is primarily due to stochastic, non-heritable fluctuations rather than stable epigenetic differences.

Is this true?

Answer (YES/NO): NO